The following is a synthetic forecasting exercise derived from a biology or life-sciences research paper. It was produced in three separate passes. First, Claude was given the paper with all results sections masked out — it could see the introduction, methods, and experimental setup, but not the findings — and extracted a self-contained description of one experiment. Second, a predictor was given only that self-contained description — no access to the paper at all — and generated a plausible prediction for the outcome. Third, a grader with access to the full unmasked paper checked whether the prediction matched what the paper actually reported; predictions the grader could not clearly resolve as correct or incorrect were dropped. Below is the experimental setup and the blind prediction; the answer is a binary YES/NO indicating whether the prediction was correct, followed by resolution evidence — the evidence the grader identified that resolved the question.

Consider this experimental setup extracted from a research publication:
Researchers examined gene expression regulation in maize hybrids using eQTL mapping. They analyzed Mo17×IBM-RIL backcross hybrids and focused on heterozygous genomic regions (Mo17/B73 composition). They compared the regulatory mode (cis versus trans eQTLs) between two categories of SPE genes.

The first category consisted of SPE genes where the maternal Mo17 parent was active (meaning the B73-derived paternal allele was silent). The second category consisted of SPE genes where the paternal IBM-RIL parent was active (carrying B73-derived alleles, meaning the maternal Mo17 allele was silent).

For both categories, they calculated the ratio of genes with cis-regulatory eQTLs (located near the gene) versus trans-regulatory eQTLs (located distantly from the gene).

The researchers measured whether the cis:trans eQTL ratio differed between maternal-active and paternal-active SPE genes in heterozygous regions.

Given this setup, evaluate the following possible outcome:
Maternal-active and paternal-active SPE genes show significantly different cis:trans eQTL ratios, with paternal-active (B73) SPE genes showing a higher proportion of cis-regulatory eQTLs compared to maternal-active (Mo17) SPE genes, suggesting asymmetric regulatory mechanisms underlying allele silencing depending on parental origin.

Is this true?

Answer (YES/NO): YES